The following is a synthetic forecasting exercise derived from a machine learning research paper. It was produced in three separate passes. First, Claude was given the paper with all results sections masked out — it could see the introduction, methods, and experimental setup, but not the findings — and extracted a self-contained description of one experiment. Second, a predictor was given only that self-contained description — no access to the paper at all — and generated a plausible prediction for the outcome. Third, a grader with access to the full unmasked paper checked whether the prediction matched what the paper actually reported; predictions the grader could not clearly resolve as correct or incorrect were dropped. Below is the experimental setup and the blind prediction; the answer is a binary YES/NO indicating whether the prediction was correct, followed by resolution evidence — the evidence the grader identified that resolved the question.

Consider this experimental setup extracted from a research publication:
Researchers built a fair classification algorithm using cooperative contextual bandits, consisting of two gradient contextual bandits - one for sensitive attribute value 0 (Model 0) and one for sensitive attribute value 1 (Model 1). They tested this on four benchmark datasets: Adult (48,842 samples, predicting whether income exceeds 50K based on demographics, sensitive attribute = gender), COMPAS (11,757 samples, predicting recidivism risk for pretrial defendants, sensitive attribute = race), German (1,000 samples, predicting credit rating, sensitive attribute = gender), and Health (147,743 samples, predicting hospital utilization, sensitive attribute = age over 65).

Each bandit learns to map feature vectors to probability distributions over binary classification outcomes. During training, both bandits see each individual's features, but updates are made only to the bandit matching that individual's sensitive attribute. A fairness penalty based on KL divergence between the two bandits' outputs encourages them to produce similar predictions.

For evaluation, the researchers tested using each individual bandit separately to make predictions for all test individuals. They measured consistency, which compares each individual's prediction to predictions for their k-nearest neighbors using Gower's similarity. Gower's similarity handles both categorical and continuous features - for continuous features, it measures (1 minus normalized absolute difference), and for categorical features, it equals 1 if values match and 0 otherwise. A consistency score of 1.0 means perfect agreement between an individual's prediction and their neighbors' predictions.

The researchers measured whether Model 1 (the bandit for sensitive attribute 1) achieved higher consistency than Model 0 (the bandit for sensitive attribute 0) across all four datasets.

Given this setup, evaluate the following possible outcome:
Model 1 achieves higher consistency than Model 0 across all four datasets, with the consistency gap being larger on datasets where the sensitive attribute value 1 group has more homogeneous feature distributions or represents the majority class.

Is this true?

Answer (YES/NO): NO